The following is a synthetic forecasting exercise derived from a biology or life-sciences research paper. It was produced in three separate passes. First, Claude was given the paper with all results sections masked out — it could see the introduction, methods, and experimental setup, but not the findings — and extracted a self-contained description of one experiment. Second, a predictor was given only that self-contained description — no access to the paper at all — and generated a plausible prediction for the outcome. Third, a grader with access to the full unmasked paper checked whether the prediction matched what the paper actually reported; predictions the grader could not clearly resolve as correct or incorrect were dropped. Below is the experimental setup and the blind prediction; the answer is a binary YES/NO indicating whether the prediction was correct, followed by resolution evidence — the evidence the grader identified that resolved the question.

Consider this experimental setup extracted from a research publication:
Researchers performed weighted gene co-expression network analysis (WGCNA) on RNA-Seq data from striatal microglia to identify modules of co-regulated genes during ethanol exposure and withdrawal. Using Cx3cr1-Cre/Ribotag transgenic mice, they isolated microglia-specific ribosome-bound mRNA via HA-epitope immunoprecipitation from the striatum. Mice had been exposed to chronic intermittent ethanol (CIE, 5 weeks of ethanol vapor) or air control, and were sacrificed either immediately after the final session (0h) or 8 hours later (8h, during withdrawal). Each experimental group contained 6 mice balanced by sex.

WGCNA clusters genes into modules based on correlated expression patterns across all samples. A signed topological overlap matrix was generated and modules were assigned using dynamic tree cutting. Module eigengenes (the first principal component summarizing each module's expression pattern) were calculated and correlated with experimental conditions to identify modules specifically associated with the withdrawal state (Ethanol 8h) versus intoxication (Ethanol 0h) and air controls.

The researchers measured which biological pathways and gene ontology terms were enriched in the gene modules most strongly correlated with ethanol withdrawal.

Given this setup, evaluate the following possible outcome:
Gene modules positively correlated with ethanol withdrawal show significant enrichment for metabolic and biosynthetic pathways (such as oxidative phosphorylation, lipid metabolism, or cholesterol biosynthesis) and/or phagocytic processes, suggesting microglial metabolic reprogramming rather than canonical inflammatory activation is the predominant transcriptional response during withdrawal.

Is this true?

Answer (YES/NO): NO